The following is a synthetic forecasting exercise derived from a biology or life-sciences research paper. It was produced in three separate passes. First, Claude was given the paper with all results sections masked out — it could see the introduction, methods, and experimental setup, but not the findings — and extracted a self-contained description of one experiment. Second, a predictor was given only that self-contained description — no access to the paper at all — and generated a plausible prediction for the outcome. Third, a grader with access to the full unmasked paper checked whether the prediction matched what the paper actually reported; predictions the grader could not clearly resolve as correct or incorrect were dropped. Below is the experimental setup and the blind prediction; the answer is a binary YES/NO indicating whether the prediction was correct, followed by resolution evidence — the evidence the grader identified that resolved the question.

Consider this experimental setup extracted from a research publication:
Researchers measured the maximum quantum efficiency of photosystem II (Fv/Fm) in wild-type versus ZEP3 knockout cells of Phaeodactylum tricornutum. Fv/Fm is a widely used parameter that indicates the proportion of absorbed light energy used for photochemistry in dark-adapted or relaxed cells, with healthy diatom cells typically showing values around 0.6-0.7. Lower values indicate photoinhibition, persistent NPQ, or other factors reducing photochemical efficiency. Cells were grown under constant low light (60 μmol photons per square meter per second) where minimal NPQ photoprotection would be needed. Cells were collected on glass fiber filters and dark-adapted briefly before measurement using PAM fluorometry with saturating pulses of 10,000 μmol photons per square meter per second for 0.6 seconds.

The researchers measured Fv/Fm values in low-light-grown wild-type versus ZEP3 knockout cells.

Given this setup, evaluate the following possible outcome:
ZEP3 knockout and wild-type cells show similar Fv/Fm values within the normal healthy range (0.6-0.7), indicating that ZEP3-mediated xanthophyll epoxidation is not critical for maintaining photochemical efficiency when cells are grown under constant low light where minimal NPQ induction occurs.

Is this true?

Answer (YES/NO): NO